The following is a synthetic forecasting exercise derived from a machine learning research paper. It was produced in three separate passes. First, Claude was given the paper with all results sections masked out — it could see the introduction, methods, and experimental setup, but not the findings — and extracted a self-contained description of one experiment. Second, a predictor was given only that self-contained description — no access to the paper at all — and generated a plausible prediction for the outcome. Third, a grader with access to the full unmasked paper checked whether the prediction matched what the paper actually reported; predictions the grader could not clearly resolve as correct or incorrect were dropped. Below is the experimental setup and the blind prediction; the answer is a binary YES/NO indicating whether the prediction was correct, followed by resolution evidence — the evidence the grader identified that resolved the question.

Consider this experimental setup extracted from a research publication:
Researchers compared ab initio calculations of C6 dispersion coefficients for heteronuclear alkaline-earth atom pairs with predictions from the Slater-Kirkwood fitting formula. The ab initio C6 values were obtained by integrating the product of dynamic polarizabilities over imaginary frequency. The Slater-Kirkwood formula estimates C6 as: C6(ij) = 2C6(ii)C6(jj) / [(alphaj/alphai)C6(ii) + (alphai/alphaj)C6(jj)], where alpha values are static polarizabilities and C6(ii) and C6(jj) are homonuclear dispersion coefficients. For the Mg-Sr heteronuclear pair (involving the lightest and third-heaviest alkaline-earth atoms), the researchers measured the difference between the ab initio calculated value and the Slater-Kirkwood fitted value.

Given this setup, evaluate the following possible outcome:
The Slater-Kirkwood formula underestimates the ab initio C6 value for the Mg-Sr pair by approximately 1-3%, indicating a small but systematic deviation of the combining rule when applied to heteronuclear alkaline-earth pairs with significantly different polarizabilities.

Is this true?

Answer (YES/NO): NO